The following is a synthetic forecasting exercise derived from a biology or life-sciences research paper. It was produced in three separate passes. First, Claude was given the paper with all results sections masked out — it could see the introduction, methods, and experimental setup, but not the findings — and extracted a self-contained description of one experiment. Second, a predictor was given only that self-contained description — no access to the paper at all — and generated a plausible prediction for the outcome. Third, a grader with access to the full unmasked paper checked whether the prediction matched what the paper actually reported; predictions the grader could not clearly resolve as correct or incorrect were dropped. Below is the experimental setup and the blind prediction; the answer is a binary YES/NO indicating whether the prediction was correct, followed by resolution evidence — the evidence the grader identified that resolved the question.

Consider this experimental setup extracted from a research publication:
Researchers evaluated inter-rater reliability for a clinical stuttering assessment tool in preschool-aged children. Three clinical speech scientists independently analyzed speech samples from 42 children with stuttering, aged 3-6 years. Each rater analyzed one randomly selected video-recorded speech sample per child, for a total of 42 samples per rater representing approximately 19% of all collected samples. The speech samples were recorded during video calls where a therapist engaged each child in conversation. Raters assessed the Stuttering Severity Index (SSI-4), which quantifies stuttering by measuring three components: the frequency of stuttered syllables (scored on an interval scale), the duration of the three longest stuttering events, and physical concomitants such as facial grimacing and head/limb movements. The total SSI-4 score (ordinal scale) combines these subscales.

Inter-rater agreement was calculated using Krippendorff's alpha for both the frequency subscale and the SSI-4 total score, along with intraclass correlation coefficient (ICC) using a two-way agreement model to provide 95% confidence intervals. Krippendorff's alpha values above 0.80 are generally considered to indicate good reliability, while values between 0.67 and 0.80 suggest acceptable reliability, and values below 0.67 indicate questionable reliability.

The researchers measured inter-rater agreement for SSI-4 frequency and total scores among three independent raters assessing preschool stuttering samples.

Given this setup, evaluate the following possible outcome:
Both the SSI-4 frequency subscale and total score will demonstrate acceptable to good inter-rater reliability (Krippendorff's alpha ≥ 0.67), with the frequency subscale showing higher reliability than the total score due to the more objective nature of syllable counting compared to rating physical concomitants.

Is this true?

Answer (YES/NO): YES